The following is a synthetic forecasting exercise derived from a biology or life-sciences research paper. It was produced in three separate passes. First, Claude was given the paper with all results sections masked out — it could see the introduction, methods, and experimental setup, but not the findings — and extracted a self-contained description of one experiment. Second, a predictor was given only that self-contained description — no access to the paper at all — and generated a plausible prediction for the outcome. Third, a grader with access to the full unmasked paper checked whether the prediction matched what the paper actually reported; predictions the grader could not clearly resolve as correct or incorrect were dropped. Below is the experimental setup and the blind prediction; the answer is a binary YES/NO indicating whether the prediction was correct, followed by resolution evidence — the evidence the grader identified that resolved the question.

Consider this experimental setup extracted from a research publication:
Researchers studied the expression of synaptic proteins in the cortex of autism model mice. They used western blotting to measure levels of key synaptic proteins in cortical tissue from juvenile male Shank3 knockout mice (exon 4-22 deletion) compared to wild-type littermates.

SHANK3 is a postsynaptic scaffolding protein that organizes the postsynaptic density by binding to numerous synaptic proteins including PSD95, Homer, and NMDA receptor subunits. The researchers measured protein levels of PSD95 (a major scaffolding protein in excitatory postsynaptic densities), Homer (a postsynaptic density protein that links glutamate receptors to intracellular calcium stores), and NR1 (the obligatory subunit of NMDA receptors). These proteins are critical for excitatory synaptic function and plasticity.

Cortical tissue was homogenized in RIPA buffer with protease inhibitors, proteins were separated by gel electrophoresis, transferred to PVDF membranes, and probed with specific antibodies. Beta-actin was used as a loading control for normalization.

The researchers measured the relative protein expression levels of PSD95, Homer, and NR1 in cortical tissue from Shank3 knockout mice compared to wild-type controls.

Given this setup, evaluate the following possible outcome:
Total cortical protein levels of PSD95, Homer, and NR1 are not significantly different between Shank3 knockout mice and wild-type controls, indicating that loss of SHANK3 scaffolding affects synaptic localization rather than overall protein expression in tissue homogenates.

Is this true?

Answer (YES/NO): NO